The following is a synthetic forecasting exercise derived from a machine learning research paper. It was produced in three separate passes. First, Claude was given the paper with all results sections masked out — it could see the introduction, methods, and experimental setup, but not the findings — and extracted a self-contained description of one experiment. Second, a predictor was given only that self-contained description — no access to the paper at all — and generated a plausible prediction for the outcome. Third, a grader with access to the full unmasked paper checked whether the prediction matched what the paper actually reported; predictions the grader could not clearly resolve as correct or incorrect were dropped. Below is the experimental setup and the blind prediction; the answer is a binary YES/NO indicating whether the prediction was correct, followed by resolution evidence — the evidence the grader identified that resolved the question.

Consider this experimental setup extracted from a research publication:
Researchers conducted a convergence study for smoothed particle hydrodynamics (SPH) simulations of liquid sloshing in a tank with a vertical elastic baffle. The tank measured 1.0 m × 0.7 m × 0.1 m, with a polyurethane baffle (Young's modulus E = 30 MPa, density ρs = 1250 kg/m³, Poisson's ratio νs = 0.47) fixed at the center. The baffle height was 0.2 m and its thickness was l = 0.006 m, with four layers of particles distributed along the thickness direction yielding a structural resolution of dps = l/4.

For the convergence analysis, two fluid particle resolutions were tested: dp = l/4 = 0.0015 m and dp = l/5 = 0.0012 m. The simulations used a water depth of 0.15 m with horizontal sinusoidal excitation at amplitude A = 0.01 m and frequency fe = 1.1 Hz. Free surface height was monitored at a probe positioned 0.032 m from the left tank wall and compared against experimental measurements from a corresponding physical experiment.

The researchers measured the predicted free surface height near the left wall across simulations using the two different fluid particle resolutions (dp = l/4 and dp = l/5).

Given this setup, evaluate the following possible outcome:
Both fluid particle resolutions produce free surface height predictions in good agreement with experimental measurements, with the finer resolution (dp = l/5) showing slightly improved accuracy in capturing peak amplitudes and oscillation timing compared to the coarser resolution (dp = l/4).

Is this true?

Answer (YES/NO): NO